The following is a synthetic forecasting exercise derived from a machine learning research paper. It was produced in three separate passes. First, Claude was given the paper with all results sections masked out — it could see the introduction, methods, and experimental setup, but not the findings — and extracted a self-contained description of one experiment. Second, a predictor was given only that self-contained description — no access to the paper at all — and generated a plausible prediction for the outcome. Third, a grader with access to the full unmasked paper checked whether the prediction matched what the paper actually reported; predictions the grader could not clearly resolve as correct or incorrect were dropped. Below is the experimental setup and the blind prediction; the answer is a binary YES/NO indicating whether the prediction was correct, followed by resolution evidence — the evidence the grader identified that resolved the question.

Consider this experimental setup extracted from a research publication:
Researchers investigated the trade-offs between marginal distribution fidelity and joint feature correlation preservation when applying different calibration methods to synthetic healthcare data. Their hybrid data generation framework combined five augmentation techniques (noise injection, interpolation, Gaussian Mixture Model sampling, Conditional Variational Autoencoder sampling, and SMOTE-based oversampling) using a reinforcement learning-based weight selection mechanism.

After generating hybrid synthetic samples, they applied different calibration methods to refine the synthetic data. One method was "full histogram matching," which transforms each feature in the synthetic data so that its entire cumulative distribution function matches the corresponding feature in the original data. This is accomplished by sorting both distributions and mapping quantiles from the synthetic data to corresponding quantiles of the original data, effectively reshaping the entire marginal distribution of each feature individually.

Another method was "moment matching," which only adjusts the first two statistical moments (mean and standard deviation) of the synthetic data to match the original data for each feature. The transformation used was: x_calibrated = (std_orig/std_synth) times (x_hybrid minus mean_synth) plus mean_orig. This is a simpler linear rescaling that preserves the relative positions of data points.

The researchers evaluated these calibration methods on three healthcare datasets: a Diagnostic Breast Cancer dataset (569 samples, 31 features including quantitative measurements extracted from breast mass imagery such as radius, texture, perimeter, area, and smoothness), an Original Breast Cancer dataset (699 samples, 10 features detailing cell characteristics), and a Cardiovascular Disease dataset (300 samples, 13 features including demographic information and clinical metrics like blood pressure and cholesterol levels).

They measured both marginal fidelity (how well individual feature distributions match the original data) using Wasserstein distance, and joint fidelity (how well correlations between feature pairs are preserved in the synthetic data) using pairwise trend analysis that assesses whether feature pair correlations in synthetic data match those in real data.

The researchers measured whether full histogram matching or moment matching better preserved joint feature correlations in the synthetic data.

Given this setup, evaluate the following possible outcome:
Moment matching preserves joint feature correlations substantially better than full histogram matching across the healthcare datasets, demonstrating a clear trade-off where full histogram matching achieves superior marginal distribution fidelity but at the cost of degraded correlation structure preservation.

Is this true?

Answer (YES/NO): NO